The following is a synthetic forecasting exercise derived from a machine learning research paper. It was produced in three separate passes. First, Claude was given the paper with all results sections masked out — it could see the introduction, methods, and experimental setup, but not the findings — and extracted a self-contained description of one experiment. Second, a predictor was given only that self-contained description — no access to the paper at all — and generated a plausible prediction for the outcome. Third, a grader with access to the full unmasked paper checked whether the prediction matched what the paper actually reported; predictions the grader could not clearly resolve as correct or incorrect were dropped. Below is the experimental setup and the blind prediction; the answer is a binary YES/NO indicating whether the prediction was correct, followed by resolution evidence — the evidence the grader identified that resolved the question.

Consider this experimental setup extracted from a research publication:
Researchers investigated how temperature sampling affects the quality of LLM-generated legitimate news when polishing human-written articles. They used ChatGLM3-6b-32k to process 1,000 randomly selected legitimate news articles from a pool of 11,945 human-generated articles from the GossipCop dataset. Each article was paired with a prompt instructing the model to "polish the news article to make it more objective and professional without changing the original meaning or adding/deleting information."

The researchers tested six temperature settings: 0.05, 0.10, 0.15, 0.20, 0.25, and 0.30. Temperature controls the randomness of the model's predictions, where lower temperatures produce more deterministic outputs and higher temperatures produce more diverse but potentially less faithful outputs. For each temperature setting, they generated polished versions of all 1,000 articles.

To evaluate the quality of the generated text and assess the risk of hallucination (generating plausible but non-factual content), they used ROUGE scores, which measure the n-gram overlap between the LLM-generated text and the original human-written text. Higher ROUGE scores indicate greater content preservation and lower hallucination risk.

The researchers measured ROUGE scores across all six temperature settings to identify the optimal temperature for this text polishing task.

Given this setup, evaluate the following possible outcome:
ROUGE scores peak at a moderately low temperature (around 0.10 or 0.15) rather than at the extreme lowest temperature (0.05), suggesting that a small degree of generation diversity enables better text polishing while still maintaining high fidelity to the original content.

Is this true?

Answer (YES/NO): YES